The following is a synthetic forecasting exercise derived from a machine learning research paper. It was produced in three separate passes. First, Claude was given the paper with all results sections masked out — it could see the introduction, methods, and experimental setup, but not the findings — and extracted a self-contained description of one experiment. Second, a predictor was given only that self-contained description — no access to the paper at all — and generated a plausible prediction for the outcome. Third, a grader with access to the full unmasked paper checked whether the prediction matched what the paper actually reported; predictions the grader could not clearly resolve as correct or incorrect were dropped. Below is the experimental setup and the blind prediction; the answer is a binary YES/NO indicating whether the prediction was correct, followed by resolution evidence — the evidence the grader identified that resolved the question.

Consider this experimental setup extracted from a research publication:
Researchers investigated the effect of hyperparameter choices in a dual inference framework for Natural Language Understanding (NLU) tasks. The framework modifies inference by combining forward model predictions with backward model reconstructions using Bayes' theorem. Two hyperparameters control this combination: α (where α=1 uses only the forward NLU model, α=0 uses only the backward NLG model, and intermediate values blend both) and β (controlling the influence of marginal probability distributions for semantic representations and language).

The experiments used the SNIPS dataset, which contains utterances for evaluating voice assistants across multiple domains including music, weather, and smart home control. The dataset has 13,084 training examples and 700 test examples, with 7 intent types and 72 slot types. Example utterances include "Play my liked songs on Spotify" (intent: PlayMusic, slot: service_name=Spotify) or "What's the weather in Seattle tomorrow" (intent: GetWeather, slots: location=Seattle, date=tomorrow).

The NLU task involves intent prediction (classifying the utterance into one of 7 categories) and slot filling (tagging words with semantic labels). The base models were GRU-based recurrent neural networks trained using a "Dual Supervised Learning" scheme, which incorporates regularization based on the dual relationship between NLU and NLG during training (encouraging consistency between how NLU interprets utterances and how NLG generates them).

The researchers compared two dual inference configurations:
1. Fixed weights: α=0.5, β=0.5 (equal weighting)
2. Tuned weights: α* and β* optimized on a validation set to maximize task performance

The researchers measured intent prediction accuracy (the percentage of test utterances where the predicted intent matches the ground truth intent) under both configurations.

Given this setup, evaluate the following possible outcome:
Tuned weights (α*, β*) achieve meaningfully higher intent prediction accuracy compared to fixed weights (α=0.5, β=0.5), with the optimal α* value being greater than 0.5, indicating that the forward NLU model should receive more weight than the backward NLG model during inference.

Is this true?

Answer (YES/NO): NO